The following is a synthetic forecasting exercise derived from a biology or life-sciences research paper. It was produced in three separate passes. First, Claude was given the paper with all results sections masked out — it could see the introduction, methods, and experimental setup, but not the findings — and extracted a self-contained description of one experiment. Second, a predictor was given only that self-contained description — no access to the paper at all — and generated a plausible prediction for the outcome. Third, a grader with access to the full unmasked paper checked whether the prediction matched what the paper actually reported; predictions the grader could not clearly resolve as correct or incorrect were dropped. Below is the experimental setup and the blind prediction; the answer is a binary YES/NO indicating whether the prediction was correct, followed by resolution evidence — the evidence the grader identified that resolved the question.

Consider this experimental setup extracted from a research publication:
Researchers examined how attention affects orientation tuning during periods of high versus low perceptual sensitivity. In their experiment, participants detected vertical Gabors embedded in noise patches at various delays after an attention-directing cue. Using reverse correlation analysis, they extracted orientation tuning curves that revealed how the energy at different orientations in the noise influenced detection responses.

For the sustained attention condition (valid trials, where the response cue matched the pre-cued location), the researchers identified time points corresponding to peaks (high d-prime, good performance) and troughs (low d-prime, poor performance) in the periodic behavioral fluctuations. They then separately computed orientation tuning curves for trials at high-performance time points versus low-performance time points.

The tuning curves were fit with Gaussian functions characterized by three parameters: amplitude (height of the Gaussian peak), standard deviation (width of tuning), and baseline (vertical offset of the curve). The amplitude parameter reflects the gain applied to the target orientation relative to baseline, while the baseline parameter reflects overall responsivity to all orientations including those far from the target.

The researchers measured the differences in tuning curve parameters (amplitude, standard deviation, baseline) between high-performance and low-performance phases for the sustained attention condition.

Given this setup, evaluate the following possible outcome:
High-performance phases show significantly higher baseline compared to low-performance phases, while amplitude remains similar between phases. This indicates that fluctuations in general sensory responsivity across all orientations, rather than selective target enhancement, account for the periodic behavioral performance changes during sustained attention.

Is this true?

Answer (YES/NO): NO